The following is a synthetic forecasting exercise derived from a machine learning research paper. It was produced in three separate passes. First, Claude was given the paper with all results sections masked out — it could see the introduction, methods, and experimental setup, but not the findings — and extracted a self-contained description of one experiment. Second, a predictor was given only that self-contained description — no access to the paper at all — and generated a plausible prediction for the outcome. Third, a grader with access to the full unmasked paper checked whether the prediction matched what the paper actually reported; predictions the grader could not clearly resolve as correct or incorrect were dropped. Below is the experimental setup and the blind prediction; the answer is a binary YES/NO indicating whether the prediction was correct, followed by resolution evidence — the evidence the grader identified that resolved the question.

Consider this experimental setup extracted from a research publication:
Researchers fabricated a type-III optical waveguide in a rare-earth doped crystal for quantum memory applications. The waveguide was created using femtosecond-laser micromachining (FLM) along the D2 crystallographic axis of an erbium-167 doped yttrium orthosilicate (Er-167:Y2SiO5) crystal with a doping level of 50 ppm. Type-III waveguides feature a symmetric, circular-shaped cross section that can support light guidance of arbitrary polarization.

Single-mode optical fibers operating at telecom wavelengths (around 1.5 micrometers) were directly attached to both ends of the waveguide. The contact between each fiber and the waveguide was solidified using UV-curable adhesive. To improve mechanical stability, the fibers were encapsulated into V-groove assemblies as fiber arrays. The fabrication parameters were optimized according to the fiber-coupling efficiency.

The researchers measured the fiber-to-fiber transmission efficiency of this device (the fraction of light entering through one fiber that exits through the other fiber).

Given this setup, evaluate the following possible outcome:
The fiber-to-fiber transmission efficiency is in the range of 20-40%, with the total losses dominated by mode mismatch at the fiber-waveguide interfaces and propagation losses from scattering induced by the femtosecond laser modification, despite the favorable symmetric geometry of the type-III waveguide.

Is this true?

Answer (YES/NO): NO